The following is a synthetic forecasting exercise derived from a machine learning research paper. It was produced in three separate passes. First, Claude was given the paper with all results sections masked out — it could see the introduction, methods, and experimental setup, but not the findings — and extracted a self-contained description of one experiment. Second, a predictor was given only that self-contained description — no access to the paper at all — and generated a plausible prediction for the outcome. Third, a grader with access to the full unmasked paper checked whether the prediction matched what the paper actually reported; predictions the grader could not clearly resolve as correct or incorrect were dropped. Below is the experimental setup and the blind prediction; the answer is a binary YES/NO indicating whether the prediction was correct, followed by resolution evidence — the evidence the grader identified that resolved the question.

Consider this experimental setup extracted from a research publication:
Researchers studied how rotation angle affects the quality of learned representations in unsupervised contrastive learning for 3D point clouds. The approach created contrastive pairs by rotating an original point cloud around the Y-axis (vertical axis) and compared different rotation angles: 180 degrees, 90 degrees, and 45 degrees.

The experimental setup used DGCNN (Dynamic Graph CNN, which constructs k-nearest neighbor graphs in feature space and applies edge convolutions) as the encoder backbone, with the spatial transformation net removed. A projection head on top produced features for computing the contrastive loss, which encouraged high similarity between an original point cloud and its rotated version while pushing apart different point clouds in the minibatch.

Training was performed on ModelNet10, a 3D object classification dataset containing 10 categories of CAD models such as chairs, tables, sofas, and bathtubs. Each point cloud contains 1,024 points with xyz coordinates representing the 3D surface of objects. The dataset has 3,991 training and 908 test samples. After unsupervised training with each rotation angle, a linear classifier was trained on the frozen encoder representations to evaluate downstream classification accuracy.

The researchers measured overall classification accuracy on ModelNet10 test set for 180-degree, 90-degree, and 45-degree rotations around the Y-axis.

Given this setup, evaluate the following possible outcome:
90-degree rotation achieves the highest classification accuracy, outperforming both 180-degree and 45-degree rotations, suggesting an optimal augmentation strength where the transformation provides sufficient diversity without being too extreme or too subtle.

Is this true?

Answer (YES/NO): NO